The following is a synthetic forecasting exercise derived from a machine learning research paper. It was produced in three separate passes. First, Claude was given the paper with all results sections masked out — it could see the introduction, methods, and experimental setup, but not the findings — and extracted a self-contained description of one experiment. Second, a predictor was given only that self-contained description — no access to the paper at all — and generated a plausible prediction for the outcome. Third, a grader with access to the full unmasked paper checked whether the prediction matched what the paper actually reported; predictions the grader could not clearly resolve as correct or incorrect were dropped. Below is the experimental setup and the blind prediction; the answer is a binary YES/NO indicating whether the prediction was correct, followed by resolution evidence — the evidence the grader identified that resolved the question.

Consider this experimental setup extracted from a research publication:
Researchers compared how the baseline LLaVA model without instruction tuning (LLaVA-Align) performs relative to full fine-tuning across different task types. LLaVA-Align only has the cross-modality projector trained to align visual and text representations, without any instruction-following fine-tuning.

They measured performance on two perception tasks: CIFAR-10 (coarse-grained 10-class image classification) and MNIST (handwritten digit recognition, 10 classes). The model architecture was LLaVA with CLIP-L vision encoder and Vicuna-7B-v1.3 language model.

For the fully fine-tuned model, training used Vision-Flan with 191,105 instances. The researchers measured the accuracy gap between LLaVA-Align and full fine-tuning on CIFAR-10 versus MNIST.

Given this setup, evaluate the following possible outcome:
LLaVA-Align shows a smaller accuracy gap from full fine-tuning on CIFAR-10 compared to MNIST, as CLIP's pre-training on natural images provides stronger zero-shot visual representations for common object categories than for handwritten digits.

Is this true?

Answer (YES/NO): YES